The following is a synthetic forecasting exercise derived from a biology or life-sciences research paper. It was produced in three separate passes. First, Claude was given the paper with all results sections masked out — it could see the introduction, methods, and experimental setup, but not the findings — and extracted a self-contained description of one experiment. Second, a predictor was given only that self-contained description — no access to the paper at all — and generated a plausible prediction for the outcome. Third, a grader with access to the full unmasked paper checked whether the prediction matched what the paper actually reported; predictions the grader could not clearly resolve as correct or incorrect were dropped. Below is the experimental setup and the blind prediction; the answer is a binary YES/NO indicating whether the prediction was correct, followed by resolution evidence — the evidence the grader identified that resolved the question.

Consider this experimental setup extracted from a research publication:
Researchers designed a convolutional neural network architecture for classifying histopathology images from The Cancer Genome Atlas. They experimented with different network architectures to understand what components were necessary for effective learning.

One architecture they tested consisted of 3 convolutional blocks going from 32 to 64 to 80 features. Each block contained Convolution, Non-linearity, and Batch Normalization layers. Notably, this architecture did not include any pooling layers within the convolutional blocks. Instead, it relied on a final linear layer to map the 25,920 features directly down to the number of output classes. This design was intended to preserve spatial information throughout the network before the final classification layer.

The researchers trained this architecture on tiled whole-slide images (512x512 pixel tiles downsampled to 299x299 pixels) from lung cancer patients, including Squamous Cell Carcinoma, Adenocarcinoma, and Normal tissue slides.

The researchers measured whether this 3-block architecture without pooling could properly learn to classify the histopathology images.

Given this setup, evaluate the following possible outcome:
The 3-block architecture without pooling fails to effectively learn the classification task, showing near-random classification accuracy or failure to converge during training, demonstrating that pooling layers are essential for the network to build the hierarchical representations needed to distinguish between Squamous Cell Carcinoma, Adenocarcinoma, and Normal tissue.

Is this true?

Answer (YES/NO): YES